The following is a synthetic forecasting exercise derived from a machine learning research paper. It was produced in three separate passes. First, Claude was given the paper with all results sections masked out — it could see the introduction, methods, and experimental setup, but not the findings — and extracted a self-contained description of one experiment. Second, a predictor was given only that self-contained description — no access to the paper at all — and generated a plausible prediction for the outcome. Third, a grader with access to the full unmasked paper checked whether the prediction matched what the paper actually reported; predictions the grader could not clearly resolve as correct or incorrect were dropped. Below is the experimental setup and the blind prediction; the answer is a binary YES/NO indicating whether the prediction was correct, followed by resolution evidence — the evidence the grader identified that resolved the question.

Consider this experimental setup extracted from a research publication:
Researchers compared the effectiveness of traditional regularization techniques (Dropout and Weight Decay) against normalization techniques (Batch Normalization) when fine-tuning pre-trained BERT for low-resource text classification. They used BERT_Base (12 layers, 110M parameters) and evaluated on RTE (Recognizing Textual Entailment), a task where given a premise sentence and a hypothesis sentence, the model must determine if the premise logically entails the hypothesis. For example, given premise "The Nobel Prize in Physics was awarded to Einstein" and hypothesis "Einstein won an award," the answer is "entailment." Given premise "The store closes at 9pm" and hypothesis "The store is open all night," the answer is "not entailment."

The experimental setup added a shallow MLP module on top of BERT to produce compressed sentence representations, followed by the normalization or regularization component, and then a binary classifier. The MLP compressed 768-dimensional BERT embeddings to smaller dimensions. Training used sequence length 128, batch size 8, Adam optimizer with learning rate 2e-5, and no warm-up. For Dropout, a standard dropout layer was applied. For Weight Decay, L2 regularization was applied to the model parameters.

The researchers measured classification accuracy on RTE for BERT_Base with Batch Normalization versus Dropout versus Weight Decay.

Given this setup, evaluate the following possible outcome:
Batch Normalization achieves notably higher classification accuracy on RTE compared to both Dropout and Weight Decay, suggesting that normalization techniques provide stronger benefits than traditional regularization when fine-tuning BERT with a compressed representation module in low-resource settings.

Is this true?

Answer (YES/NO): YES